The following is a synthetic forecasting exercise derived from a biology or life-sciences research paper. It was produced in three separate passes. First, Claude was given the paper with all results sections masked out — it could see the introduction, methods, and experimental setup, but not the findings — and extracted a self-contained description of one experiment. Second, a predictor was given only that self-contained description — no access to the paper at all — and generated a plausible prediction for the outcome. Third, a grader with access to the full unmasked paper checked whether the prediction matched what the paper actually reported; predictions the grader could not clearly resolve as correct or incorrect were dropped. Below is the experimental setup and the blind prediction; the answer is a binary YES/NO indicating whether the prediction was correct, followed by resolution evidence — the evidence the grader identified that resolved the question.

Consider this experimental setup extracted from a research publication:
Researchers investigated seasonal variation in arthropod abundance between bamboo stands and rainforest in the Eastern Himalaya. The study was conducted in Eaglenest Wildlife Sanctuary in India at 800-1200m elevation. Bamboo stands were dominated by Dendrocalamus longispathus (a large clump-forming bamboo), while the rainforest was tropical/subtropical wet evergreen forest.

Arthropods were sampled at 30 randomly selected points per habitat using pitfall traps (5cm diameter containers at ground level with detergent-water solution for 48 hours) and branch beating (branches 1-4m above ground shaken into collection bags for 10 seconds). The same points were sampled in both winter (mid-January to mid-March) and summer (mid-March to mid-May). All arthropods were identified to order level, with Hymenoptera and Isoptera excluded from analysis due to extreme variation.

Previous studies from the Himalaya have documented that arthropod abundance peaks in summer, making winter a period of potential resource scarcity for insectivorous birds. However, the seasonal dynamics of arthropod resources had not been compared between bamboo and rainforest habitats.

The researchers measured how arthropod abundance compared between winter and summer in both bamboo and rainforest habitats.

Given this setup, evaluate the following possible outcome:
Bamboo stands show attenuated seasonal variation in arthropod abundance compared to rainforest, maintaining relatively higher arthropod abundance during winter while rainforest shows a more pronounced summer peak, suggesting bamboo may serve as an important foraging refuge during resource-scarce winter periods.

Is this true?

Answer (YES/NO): NO